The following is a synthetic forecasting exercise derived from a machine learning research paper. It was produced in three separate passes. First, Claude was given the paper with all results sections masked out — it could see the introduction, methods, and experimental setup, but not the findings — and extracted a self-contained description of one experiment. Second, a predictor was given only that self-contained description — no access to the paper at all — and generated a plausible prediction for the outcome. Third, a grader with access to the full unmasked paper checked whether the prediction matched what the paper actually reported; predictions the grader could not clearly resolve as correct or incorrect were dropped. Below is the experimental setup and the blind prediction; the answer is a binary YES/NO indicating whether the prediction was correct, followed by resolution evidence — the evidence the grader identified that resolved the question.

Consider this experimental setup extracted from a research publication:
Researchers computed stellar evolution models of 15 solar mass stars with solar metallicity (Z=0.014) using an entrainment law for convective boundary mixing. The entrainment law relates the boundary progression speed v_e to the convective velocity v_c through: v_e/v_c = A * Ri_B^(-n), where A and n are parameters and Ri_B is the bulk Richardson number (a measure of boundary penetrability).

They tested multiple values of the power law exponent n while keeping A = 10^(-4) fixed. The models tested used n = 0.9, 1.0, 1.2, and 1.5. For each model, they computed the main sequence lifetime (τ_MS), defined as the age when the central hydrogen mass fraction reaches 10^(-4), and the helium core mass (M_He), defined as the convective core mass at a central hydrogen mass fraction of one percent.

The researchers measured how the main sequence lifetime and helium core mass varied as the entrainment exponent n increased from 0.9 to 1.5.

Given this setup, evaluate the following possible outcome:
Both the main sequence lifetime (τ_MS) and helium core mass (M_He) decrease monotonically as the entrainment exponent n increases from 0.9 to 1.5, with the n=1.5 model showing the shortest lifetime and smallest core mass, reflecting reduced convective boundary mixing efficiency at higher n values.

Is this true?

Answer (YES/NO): NO